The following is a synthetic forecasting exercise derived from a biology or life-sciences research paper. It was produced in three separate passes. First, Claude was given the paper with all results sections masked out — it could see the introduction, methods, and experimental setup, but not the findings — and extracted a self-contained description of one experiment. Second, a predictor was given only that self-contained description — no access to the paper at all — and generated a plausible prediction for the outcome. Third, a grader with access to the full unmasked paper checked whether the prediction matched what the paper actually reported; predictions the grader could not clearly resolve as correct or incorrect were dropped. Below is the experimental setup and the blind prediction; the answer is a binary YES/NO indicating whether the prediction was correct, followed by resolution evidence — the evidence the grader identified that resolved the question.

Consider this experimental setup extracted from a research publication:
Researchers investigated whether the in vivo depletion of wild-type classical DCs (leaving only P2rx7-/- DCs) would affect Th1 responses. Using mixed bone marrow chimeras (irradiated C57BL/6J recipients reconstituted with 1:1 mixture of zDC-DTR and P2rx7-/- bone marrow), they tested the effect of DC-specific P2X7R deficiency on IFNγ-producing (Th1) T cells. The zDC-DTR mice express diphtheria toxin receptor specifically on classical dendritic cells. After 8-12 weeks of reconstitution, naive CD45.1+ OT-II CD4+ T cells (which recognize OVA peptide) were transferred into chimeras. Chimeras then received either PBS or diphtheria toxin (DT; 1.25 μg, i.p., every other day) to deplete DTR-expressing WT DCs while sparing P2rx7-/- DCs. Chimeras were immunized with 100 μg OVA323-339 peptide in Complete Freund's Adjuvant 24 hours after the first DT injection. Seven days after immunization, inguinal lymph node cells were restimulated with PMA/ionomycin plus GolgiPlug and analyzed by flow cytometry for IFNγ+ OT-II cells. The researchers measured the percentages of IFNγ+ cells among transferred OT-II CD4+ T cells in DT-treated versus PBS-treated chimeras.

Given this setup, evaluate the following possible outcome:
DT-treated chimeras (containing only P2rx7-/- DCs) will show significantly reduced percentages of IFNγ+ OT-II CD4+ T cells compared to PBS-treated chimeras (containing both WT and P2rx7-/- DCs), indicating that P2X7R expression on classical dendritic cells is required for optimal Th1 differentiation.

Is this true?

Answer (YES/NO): NO